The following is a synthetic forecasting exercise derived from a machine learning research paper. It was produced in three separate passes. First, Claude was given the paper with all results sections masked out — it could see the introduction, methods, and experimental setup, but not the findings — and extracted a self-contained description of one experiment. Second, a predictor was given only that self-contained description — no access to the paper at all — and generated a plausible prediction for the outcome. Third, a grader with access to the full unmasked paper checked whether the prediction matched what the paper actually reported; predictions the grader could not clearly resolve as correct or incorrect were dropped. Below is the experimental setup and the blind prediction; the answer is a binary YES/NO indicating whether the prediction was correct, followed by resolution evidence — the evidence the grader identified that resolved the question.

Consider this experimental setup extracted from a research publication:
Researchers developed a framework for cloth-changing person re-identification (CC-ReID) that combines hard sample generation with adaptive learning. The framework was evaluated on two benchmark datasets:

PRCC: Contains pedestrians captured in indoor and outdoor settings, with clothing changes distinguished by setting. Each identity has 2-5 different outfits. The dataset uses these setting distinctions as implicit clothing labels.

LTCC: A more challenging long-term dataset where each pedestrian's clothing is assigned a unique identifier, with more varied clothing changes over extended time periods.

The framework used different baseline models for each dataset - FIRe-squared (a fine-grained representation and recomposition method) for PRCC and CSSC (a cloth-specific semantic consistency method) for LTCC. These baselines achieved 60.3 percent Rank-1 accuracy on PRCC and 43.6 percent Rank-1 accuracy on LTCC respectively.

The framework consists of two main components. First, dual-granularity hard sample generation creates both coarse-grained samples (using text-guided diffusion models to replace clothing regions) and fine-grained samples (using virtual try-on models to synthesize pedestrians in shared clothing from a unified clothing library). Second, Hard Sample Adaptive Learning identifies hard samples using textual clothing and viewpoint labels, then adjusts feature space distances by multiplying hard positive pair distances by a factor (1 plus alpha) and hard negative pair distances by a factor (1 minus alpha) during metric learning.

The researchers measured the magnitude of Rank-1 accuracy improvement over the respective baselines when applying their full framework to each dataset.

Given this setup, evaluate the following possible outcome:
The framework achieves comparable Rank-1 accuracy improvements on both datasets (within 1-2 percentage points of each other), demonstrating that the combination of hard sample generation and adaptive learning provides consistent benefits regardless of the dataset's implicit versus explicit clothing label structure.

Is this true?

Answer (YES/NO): NO